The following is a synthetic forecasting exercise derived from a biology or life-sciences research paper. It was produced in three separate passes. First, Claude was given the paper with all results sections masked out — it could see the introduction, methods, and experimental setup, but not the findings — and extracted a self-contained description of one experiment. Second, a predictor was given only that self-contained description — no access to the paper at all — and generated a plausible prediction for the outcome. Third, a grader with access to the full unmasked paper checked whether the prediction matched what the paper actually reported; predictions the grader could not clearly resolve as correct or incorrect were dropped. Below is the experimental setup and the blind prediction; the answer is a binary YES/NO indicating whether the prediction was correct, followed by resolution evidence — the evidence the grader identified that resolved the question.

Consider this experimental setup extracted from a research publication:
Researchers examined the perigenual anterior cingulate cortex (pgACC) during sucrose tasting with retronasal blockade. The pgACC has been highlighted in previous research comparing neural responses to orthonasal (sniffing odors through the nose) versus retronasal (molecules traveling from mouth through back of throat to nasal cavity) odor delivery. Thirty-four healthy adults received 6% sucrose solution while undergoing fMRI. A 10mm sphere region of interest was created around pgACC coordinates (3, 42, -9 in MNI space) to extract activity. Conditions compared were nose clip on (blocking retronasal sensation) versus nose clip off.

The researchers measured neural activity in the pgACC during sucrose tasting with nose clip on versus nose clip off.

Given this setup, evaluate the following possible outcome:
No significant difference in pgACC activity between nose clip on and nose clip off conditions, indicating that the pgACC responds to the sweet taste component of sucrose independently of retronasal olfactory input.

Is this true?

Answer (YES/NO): NO